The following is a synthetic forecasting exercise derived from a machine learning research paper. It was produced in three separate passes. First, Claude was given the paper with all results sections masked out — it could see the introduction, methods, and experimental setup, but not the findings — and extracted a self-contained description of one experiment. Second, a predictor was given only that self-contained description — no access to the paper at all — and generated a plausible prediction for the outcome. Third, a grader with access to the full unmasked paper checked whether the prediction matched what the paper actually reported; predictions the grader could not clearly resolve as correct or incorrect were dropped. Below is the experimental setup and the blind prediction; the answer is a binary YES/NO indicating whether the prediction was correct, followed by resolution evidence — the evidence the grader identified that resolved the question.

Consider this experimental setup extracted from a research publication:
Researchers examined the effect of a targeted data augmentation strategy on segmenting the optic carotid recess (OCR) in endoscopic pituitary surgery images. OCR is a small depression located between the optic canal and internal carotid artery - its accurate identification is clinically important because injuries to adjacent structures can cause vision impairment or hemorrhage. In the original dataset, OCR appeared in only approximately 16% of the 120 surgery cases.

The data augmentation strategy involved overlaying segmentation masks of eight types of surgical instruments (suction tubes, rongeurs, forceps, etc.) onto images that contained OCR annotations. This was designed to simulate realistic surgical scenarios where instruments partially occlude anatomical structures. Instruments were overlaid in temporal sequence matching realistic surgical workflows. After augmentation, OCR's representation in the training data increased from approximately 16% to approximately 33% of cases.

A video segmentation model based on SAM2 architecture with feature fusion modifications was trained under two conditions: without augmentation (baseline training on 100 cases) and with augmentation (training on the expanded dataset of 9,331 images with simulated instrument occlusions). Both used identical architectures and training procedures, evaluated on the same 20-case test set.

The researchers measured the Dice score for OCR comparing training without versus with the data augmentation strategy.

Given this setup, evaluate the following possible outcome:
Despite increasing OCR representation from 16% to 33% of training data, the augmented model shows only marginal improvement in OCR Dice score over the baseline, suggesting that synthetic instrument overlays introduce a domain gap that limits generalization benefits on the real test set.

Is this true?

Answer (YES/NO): YES